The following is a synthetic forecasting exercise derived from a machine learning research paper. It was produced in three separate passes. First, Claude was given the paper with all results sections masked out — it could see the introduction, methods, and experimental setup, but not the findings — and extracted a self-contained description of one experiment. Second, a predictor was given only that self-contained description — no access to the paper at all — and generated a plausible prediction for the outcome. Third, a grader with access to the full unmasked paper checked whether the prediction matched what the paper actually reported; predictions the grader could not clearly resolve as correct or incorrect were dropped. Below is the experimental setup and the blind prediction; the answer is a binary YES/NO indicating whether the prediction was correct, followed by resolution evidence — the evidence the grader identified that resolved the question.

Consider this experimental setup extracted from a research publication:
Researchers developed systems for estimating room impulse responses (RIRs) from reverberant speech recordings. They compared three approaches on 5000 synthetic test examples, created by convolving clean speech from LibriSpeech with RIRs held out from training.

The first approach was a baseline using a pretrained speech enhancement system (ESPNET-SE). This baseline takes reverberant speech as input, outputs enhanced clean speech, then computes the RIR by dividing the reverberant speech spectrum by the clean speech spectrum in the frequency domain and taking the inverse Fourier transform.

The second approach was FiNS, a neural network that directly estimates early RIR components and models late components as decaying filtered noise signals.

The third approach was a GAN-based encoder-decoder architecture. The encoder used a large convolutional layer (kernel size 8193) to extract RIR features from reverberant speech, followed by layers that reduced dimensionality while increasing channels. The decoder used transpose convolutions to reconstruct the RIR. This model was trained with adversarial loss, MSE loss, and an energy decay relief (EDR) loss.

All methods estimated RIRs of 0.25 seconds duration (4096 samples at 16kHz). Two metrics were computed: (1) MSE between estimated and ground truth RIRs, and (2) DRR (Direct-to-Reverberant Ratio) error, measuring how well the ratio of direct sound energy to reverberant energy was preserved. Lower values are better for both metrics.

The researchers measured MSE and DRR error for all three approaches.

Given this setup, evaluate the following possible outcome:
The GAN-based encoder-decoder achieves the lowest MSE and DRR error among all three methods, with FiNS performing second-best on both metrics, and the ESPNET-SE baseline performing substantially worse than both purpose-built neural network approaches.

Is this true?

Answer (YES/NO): NO